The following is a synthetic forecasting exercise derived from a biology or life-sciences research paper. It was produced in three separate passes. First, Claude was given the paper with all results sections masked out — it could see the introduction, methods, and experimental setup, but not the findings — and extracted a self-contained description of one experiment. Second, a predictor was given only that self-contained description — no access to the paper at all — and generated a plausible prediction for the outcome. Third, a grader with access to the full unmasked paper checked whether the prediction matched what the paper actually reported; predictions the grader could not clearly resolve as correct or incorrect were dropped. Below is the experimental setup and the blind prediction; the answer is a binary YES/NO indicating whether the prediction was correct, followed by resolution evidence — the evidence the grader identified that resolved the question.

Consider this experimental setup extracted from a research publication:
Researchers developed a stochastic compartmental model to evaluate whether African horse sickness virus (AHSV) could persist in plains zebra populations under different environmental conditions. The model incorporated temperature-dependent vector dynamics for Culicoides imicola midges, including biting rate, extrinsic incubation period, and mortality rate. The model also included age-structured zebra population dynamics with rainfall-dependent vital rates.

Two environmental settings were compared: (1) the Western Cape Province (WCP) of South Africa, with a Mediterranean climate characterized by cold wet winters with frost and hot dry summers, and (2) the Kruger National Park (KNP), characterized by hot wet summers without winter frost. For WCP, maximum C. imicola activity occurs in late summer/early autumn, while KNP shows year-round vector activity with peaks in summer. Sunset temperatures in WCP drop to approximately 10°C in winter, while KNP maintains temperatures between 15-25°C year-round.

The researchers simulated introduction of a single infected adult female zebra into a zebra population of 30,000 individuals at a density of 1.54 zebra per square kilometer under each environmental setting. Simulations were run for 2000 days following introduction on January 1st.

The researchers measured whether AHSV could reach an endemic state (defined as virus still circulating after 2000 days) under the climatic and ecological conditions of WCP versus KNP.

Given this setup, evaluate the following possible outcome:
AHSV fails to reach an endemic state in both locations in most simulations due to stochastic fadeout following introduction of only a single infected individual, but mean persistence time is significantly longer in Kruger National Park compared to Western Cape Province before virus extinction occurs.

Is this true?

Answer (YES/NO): NO